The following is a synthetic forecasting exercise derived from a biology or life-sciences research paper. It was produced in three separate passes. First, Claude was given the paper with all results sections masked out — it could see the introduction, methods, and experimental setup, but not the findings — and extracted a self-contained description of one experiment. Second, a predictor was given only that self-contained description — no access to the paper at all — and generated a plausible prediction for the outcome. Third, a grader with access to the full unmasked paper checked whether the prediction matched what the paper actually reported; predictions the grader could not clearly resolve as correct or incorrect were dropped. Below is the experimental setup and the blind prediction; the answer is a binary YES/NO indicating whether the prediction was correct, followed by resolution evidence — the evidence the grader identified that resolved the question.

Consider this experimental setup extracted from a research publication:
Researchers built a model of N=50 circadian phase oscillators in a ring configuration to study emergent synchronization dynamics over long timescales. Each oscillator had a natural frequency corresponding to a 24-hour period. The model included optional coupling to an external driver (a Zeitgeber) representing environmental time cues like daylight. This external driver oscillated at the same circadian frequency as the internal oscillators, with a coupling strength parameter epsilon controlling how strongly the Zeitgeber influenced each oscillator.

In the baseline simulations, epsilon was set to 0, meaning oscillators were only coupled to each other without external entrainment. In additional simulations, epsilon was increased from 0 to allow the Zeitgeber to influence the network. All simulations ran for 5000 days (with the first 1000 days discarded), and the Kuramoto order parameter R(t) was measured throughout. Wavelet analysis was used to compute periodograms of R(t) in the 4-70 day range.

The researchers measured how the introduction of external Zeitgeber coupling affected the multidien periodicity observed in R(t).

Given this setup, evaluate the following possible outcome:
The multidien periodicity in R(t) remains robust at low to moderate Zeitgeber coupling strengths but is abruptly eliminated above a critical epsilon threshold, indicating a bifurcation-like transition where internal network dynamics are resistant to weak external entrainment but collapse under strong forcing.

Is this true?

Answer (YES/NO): NO